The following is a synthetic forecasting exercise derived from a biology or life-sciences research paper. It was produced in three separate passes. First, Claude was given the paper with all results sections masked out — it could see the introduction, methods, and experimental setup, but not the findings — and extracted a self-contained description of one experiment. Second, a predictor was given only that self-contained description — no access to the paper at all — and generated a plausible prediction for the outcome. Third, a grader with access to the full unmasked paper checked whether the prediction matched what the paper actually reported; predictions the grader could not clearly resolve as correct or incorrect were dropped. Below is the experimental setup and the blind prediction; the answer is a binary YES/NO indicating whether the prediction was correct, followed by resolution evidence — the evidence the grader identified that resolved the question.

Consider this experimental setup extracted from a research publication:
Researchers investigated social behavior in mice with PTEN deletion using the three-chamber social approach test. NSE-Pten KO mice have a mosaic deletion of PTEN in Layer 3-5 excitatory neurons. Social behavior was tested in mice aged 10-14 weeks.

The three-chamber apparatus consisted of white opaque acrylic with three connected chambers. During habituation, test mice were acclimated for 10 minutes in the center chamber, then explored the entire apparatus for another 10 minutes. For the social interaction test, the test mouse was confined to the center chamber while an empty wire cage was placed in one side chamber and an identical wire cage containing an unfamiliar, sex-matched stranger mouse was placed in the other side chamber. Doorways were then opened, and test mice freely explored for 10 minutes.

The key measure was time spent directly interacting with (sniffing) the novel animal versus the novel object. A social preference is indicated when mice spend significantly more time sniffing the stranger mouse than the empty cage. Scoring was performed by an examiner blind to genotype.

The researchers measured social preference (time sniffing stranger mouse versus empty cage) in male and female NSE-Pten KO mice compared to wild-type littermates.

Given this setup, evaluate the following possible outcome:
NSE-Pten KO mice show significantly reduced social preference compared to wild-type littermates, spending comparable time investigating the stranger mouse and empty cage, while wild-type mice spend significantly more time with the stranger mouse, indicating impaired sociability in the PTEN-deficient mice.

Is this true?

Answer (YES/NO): NO